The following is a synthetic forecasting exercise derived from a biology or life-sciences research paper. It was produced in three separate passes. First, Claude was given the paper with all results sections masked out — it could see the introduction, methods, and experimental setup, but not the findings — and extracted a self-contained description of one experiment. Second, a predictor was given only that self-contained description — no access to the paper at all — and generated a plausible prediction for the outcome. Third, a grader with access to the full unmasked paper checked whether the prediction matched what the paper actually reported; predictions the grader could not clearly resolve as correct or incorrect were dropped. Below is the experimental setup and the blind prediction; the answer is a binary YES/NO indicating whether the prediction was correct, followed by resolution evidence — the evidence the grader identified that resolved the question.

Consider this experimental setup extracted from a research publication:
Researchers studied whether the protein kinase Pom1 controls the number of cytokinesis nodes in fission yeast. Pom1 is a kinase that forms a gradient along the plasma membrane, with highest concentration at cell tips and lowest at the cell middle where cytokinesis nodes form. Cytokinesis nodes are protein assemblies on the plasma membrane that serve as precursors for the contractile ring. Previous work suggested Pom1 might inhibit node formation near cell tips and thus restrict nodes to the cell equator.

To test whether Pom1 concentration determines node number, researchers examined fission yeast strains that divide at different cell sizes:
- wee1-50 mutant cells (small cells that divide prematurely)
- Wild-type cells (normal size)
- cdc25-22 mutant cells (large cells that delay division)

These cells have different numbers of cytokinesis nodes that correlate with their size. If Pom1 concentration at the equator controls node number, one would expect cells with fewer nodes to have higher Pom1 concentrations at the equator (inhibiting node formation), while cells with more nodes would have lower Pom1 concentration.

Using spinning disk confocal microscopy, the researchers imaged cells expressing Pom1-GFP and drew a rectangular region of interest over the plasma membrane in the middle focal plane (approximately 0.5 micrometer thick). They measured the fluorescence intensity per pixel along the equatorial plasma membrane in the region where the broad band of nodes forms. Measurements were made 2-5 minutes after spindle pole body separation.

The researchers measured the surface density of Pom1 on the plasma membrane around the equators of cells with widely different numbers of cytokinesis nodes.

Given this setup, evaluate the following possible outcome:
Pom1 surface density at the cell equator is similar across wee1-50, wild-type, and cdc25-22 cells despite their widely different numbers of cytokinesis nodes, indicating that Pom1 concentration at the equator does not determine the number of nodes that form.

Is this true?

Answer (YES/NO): YES